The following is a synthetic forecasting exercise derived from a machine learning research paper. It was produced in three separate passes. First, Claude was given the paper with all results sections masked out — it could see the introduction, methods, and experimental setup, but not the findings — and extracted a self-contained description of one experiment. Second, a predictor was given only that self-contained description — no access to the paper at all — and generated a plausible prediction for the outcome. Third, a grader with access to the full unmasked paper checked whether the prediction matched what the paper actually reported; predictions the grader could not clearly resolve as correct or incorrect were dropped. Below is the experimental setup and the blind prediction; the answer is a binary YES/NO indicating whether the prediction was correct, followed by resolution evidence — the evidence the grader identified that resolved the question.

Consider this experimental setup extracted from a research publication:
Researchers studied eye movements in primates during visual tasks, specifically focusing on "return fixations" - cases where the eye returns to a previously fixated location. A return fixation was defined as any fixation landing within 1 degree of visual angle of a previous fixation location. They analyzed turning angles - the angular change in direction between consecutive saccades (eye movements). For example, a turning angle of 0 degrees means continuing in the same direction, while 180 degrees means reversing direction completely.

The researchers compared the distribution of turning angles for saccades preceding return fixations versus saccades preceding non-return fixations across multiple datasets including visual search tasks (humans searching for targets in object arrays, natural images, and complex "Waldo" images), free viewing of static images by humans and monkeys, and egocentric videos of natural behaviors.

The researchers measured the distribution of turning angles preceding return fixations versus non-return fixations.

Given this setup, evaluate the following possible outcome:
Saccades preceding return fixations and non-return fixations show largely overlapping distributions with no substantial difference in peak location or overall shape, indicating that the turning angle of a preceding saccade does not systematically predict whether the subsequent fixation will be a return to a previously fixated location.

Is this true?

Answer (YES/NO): NO